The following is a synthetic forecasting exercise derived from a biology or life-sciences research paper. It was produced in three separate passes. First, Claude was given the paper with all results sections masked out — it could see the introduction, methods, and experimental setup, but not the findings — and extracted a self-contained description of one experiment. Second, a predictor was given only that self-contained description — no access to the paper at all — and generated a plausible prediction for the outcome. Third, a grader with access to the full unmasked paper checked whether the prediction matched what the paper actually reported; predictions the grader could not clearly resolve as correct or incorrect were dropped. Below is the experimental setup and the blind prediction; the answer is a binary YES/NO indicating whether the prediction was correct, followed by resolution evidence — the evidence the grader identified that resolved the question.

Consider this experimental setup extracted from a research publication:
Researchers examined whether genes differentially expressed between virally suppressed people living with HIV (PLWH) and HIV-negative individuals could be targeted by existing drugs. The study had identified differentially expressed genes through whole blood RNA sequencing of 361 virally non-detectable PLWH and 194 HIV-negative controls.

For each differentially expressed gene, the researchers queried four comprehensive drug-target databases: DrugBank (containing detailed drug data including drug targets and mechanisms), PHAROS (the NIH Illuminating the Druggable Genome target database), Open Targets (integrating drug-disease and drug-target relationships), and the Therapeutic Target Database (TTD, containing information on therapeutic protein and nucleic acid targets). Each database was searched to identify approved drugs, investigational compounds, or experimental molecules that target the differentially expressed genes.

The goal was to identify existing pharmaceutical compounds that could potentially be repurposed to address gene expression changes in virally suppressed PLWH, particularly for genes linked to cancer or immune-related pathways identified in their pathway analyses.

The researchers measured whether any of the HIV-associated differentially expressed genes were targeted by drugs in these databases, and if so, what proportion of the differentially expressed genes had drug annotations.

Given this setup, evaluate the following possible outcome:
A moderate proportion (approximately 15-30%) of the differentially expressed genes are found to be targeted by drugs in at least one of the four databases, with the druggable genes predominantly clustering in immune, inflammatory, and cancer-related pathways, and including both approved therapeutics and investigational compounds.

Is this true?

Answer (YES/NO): YES